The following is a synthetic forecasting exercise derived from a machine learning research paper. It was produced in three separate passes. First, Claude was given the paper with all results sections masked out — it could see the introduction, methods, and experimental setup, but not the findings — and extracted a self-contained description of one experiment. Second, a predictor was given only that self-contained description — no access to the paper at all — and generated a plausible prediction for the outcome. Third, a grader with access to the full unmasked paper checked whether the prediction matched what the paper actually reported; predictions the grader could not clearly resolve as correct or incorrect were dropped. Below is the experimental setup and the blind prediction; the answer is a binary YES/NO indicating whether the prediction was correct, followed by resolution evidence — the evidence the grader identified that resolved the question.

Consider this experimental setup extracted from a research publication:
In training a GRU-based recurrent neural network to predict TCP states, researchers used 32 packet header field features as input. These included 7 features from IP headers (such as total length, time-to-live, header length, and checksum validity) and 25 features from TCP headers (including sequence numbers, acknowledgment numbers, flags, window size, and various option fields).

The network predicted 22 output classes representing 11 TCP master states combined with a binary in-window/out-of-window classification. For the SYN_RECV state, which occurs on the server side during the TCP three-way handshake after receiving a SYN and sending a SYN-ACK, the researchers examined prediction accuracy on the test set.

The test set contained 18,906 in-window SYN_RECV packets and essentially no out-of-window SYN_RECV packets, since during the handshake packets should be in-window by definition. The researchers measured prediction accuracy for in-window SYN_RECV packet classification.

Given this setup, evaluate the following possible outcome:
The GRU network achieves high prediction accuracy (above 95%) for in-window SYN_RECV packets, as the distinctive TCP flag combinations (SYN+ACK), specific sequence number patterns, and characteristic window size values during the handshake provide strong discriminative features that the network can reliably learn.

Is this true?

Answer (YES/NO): YES